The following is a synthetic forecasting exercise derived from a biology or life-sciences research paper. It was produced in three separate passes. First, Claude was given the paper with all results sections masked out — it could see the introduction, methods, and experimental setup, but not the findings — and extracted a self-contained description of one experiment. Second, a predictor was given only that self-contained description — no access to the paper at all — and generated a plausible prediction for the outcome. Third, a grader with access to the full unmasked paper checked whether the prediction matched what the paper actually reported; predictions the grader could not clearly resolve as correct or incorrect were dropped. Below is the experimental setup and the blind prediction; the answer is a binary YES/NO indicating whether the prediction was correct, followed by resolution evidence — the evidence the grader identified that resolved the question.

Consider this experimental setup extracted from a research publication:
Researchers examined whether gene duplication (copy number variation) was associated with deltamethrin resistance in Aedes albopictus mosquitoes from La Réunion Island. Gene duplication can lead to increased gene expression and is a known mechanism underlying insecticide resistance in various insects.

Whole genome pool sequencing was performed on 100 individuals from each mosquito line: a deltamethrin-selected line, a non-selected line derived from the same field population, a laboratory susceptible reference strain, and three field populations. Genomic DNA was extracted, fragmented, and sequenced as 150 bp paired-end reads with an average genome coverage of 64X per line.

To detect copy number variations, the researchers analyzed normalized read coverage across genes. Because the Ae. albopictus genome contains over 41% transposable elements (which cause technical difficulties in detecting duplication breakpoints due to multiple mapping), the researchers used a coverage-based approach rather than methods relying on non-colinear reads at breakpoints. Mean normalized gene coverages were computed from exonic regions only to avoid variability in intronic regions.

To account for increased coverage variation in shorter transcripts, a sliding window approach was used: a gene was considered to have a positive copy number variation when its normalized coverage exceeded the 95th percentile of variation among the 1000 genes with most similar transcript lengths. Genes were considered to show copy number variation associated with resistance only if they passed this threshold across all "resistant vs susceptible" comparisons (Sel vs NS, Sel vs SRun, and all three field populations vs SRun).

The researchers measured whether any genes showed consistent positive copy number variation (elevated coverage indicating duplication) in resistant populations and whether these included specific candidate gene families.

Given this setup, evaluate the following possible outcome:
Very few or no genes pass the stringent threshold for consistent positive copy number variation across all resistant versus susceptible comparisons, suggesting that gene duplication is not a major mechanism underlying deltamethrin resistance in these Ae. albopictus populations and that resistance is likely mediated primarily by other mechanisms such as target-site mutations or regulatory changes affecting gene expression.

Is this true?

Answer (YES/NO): NO